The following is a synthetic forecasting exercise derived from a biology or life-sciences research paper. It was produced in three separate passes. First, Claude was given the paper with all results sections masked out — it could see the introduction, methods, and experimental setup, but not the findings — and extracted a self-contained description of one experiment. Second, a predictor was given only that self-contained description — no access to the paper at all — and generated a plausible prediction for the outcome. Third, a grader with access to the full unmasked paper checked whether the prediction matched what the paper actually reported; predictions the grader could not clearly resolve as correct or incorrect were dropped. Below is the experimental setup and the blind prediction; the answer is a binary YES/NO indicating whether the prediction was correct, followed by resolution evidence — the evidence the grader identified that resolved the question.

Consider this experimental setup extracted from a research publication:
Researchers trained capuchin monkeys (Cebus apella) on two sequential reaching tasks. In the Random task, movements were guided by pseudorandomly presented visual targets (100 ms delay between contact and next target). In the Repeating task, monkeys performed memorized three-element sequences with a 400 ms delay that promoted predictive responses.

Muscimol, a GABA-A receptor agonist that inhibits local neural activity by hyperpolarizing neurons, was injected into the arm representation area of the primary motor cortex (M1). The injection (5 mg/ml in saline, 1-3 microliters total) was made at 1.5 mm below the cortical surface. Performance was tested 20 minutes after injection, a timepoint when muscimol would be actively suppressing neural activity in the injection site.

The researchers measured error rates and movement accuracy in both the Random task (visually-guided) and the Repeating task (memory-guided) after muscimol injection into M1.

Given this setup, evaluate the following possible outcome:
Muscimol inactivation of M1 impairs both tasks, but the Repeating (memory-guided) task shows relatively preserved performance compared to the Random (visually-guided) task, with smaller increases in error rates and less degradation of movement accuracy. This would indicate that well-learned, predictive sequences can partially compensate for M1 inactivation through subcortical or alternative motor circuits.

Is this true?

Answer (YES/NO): NO